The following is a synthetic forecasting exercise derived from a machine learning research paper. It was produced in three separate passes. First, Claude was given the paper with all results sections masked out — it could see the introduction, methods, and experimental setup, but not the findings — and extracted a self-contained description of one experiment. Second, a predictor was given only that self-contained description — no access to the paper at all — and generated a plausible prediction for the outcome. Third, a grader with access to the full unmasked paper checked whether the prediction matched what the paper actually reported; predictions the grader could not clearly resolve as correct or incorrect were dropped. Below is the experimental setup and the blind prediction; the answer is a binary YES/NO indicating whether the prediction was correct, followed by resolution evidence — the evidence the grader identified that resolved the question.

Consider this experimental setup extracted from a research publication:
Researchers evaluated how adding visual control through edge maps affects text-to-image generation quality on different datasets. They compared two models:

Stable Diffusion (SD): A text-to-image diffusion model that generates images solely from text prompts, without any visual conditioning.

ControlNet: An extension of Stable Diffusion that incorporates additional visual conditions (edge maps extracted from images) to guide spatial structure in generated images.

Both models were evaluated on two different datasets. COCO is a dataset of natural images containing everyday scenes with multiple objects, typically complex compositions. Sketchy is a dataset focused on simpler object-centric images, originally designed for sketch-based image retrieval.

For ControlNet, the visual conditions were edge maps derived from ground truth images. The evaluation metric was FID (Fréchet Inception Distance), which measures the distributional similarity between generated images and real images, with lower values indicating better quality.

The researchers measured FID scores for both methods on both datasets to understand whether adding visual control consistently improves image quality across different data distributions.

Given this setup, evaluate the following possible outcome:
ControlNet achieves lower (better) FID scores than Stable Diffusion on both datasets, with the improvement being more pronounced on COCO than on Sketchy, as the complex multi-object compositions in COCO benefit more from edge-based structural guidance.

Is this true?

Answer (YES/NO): NO